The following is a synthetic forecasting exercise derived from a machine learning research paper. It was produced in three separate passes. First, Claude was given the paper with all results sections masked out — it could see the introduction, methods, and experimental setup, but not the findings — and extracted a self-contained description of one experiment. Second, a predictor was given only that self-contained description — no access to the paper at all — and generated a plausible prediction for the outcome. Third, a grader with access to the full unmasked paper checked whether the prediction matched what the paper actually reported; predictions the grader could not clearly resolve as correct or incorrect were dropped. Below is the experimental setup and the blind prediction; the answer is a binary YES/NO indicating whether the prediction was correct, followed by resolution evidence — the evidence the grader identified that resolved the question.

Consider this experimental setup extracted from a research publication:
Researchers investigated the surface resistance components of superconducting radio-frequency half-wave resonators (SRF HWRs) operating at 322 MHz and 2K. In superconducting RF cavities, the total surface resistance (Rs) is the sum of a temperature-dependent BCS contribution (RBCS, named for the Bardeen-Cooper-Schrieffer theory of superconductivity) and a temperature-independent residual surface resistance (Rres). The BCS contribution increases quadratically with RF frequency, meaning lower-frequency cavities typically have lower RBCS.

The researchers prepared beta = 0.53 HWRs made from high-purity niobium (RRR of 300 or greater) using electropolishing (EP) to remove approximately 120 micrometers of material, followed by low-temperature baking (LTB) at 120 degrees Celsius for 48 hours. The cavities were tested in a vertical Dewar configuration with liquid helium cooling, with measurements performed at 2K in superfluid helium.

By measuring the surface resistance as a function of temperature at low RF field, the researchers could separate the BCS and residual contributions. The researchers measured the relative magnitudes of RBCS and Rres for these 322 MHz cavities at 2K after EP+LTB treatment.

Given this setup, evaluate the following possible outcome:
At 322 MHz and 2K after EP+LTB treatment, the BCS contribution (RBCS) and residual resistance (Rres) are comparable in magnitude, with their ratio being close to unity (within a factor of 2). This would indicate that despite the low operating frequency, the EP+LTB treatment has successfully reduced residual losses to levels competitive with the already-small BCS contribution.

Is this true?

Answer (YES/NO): NO